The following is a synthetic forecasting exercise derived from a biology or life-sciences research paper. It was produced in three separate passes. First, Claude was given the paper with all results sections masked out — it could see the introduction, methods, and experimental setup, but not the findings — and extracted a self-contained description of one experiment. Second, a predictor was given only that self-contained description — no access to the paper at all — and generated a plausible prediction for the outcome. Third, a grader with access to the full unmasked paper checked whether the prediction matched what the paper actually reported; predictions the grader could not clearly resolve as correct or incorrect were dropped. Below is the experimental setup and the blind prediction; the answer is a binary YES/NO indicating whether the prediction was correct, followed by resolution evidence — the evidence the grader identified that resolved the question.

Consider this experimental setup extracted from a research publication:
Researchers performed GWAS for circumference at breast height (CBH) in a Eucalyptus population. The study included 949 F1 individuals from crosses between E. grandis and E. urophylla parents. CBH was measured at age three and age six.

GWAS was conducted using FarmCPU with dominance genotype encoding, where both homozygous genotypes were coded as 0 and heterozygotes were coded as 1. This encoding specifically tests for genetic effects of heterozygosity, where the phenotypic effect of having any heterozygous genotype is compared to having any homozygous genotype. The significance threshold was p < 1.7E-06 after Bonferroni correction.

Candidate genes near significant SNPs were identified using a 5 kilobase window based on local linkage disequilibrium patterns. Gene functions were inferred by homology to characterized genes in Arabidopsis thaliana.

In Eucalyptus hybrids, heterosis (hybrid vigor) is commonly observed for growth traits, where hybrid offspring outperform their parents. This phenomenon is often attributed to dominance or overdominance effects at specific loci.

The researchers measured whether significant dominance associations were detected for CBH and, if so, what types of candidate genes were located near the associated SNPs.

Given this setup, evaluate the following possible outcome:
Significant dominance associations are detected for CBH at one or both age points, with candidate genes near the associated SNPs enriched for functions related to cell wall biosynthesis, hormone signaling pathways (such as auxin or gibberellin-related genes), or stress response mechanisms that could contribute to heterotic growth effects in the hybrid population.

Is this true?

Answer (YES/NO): YES